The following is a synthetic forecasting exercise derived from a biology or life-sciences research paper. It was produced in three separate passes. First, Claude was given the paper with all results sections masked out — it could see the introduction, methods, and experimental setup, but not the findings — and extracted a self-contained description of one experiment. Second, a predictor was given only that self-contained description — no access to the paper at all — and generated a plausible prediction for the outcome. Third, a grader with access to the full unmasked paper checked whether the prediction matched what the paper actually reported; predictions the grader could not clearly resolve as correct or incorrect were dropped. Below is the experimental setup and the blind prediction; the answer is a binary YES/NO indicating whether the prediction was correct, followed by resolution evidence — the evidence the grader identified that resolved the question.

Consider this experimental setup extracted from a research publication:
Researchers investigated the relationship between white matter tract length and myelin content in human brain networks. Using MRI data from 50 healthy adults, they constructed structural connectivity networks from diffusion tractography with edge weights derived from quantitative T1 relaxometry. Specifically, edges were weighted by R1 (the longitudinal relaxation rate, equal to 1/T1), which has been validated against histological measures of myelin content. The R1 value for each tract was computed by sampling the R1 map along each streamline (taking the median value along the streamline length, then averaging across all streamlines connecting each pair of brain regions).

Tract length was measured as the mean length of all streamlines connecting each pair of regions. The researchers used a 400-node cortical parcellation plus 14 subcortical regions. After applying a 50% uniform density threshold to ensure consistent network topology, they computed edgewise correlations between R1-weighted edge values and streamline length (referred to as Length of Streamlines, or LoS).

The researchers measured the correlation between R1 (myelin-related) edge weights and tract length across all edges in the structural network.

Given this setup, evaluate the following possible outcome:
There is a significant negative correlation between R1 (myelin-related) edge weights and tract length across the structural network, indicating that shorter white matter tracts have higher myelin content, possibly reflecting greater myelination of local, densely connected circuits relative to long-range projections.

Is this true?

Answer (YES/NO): NO